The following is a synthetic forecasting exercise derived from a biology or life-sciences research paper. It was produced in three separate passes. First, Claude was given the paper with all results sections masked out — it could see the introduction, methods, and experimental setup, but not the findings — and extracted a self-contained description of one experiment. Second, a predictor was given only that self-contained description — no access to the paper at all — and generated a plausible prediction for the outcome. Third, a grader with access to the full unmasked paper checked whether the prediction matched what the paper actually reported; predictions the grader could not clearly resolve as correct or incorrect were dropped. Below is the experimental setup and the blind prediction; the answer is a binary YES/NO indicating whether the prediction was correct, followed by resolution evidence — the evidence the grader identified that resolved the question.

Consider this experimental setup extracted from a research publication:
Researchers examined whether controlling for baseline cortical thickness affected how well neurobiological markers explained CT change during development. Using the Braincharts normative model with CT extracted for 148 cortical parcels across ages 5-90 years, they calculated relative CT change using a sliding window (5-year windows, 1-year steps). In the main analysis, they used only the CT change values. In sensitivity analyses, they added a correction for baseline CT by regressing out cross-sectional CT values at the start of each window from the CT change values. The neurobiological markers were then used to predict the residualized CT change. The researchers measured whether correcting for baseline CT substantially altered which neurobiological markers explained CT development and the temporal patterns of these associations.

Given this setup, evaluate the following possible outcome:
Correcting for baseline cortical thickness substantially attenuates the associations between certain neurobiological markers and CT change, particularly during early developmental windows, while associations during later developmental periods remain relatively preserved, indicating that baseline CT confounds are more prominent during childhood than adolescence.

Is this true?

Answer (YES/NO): NO